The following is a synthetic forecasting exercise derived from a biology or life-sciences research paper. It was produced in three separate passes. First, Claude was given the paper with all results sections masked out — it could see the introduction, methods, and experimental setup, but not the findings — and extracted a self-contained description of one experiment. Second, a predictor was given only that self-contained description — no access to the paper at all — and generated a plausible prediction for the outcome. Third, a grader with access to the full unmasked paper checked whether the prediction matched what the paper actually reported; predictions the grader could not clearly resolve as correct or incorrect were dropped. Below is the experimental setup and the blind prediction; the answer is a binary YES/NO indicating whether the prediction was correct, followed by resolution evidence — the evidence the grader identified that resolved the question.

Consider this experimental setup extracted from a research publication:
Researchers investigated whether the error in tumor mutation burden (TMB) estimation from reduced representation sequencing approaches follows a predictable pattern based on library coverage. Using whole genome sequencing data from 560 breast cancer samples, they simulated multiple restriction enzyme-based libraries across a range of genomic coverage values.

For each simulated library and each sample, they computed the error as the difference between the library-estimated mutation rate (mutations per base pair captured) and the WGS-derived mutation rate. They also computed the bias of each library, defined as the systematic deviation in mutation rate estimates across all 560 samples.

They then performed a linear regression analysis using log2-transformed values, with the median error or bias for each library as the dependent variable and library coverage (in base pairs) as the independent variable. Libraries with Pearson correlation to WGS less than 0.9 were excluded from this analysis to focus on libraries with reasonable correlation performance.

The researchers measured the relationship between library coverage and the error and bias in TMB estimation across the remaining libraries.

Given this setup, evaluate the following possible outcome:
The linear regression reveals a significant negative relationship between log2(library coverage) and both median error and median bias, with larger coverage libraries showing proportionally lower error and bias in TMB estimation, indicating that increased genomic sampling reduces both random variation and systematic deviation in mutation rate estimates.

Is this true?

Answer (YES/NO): YES